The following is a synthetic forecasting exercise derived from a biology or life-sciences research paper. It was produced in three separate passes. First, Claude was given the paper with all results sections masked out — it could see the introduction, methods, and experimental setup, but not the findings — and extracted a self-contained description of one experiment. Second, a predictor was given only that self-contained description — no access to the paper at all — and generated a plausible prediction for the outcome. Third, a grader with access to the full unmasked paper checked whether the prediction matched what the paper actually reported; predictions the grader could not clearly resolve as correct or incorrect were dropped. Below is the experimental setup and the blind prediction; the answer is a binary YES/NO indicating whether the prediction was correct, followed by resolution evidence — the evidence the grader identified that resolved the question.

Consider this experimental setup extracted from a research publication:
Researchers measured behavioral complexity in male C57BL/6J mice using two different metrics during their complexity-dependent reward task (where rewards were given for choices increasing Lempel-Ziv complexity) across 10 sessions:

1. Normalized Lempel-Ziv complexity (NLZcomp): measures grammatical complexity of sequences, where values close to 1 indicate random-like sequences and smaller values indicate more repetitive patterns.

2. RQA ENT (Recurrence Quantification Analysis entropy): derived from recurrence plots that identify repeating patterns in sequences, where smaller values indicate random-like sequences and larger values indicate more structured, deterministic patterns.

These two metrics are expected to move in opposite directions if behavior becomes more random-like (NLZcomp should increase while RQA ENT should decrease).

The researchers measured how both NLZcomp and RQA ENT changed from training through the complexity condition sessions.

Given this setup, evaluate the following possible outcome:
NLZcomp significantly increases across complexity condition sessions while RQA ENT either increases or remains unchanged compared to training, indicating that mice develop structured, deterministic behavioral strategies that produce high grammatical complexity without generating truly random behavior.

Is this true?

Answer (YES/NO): NO